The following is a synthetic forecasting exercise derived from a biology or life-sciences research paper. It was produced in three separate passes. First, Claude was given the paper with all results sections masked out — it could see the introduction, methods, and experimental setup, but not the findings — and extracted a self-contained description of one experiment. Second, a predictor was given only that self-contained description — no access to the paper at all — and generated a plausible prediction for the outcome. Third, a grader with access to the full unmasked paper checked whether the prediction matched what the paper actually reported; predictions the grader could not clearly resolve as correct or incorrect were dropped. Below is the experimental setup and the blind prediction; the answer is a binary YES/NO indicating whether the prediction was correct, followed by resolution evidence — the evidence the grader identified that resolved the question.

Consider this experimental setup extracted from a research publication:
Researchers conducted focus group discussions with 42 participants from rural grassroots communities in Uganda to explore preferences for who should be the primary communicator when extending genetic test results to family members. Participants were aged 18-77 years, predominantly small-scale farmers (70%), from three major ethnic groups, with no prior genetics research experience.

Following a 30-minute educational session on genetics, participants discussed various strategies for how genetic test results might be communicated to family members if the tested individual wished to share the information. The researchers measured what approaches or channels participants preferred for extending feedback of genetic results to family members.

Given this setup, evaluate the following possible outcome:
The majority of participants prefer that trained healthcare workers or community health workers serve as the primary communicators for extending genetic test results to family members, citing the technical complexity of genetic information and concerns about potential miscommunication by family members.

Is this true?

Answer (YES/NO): NO